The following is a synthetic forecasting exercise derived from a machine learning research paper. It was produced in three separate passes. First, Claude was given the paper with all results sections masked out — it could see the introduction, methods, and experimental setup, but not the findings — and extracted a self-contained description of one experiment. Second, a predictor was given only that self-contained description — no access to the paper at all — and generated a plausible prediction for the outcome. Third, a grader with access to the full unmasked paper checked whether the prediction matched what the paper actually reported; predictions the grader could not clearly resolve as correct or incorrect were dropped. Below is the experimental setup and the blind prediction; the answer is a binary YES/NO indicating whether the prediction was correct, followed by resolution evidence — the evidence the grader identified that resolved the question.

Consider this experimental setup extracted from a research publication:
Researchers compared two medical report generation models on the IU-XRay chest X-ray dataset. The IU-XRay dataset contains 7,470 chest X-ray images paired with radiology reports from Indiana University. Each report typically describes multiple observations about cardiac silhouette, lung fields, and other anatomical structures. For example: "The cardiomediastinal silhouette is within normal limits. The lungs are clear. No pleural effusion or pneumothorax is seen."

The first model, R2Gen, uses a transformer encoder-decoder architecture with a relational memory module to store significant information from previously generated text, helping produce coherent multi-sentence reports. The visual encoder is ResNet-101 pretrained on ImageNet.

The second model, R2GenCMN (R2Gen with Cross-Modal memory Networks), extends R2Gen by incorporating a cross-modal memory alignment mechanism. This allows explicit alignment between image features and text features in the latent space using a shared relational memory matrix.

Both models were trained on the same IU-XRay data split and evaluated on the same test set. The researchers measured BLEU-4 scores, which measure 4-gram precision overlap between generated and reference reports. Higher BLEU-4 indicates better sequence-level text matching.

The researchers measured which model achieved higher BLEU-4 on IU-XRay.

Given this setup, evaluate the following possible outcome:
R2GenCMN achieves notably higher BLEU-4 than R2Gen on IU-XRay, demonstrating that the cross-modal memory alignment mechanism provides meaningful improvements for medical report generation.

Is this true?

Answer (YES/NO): NO